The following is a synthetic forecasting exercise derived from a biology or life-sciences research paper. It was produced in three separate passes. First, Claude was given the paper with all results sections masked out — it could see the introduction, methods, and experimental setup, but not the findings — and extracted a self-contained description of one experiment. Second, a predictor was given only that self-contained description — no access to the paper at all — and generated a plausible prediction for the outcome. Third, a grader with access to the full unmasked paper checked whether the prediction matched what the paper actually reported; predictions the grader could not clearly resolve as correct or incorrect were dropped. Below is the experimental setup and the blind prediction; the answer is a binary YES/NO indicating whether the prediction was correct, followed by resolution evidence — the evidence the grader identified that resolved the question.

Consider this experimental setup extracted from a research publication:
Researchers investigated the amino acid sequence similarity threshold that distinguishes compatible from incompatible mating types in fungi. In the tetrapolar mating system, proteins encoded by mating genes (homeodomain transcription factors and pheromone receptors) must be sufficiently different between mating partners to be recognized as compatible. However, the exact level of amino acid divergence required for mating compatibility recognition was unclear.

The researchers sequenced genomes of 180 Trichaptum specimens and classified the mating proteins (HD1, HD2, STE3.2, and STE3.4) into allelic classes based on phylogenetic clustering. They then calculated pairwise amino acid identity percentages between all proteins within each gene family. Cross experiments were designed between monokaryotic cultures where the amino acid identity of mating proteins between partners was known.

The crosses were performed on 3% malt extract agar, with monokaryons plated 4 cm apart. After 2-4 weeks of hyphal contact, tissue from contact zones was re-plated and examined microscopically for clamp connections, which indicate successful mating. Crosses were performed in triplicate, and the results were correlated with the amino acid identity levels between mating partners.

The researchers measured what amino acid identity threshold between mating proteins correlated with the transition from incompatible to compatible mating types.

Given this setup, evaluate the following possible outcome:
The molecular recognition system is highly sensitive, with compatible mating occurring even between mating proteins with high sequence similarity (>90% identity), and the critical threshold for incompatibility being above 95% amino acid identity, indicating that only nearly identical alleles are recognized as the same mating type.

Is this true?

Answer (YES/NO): NO